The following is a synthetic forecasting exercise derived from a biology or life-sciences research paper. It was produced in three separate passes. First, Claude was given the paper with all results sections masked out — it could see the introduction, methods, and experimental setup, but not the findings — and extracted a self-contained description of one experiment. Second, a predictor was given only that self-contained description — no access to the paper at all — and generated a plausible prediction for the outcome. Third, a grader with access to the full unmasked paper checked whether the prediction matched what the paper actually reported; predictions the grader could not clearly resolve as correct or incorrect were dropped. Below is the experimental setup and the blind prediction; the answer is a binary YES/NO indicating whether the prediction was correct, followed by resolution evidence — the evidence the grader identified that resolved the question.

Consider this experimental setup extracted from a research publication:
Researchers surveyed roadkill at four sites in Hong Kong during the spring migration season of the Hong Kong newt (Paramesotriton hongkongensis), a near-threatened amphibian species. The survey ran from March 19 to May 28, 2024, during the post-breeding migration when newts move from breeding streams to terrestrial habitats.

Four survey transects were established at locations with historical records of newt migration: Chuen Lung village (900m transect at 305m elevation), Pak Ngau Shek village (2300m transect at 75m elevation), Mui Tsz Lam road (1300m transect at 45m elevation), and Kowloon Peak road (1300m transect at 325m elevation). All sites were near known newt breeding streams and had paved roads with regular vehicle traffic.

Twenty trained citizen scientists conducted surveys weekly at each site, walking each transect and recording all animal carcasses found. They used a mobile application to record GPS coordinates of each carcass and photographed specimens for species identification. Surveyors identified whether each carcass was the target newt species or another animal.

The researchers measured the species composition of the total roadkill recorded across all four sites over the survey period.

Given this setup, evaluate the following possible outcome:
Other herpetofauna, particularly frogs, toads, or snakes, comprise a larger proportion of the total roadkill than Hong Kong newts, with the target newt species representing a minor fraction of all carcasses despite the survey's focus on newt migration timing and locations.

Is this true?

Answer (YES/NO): NO